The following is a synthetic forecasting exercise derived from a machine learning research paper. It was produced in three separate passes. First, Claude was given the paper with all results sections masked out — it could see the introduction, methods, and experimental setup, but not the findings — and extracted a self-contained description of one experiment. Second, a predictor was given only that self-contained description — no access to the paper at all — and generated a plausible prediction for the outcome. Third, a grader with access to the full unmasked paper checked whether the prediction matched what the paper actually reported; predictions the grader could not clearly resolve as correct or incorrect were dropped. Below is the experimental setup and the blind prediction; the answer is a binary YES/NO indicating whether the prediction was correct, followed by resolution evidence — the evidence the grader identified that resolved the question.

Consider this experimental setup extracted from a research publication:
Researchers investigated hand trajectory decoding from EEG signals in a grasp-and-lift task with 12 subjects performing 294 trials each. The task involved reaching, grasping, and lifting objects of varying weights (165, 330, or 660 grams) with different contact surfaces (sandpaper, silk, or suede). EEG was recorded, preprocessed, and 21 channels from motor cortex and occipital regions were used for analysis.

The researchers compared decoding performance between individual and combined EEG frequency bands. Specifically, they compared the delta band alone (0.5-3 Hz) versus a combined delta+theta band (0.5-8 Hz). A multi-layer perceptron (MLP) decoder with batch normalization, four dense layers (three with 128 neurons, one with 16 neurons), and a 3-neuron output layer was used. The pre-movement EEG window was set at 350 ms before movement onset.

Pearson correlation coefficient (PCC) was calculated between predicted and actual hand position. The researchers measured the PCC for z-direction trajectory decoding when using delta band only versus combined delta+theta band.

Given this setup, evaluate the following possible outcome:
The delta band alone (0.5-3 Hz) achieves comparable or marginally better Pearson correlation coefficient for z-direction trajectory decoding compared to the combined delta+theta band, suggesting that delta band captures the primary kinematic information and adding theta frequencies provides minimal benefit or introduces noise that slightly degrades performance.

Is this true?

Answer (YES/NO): YES